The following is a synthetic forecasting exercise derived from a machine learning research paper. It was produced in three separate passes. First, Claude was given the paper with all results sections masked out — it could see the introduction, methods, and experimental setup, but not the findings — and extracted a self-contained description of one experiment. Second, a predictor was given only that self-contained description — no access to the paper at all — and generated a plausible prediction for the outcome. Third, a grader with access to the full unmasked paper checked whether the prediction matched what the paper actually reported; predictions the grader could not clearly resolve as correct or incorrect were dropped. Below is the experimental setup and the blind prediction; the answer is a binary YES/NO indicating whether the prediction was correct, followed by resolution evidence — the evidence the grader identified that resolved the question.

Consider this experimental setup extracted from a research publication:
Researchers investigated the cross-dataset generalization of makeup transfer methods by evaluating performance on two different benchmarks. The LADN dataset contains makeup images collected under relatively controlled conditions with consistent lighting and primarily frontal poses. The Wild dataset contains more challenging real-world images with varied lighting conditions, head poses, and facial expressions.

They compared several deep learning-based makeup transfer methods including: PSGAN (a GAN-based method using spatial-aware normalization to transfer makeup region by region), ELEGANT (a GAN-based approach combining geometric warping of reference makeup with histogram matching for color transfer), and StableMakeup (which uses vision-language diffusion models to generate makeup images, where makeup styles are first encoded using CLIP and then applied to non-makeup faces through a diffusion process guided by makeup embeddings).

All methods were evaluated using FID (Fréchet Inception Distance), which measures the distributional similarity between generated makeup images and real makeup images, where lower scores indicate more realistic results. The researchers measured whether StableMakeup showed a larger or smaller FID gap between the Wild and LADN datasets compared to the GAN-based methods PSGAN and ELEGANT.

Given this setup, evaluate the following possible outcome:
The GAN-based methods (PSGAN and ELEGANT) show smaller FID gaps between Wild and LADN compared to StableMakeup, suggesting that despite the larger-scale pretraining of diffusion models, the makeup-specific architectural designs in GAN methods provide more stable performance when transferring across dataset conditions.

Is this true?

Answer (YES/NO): YES